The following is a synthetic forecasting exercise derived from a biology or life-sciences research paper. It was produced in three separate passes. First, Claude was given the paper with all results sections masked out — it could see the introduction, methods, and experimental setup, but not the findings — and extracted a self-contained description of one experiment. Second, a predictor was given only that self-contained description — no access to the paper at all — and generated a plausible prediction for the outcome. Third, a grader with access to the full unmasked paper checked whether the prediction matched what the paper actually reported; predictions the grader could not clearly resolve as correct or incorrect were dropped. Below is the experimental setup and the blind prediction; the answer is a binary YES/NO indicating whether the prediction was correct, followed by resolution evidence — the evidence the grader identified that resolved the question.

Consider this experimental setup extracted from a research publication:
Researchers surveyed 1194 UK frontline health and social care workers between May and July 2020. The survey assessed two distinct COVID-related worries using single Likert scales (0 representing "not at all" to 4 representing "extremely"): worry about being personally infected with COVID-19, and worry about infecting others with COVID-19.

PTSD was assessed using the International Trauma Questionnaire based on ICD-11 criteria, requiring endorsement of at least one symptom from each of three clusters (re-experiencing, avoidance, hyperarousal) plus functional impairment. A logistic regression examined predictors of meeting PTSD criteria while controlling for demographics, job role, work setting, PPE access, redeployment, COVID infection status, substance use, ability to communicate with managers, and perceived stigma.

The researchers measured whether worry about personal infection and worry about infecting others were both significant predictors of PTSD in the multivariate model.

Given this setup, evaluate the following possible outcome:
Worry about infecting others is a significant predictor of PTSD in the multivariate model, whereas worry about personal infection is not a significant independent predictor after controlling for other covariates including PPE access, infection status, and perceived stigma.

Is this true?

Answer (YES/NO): NO